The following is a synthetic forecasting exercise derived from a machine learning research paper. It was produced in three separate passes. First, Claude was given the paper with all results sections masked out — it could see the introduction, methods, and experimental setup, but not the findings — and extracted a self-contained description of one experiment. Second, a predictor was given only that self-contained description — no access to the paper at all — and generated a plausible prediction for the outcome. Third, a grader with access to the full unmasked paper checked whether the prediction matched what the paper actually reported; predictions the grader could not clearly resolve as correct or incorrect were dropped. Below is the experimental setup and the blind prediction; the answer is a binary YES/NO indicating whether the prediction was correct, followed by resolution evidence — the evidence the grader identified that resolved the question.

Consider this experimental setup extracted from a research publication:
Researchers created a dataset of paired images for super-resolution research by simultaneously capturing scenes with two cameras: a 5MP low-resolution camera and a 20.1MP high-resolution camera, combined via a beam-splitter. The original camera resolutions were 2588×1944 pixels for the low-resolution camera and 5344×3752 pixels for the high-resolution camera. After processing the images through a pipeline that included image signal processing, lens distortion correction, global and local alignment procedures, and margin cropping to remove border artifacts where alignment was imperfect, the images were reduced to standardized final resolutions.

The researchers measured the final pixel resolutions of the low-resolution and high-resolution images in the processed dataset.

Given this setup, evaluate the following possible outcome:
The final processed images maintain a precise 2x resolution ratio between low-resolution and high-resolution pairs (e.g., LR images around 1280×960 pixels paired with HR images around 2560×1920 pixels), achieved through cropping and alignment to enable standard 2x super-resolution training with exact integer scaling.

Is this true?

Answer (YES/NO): NO